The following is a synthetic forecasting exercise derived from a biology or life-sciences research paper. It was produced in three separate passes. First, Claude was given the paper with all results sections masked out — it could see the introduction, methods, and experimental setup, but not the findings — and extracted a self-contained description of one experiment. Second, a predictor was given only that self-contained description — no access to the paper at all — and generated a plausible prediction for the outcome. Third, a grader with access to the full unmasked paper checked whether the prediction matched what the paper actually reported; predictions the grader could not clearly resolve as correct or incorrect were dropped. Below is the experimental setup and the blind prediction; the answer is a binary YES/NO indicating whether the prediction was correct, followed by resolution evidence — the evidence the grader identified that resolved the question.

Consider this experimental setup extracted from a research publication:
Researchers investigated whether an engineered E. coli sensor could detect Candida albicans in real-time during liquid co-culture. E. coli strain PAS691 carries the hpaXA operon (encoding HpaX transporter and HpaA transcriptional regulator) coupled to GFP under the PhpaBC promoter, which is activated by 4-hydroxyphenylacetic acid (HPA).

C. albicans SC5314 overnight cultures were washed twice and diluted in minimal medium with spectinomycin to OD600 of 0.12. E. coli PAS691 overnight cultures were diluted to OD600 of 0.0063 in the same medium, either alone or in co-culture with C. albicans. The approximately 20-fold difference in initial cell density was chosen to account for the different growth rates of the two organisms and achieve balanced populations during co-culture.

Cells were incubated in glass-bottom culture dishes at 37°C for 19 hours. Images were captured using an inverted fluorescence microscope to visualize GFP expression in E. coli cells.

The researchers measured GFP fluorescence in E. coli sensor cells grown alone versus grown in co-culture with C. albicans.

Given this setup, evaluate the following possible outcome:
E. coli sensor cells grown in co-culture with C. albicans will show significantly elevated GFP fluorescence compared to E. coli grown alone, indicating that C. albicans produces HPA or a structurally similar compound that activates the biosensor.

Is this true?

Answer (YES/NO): YES